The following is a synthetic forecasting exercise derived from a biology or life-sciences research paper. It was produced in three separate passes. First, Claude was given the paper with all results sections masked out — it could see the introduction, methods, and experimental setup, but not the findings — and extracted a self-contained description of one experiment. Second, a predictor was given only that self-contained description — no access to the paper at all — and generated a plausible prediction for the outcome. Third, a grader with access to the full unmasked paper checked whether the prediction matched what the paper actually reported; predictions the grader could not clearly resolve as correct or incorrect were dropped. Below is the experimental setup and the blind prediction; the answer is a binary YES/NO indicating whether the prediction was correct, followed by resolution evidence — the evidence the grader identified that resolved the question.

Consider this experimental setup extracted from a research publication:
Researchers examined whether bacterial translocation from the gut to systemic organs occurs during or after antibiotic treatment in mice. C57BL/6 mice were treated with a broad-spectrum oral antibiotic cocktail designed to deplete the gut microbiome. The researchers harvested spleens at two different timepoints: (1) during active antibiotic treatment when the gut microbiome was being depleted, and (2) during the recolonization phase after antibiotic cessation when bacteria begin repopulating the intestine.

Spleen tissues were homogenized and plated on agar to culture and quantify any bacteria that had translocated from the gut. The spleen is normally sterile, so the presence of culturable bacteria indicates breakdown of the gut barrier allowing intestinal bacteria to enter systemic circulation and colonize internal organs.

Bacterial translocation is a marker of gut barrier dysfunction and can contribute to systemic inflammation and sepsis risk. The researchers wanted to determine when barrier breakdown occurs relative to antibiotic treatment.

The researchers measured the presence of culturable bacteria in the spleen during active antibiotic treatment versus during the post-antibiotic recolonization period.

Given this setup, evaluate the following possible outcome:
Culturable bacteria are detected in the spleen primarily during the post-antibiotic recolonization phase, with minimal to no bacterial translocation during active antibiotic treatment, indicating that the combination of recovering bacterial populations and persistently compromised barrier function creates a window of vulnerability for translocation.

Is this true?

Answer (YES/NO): YES